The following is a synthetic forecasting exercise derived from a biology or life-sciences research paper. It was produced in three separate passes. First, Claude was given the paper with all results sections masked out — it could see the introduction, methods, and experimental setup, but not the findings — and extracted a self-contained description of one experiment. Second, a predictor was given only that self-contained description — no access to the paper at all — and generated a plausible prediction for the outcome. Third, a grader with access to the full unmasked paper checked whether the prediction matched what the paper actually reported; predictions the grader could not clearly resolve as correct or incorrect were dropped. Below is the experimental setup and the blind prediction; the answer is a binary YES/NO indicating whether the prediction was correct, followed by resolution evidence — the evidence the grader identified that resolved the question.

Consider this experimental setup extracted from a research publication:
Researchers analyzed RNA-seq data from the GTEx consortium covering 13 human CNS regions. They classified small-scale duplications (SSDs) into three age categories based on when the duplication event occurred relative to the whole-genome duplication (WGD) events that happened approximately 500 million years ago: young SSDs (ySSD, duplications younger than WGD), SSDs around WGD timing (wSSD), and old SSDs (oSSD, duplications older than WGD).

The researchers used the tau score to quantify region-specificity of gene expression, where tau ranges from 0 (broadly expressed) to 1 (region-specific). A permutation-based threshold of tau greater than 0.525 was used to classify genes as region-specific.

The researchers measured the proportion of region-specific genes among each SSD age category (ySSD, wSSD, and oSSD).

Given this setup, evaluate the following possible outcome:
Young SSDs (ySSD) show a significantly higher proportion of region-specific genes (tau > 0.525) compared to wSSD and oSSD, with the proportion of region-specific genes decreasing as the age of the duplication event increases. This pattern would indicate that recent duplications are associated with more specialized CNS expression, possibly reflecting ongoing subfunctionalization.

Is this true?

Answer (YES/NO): YES